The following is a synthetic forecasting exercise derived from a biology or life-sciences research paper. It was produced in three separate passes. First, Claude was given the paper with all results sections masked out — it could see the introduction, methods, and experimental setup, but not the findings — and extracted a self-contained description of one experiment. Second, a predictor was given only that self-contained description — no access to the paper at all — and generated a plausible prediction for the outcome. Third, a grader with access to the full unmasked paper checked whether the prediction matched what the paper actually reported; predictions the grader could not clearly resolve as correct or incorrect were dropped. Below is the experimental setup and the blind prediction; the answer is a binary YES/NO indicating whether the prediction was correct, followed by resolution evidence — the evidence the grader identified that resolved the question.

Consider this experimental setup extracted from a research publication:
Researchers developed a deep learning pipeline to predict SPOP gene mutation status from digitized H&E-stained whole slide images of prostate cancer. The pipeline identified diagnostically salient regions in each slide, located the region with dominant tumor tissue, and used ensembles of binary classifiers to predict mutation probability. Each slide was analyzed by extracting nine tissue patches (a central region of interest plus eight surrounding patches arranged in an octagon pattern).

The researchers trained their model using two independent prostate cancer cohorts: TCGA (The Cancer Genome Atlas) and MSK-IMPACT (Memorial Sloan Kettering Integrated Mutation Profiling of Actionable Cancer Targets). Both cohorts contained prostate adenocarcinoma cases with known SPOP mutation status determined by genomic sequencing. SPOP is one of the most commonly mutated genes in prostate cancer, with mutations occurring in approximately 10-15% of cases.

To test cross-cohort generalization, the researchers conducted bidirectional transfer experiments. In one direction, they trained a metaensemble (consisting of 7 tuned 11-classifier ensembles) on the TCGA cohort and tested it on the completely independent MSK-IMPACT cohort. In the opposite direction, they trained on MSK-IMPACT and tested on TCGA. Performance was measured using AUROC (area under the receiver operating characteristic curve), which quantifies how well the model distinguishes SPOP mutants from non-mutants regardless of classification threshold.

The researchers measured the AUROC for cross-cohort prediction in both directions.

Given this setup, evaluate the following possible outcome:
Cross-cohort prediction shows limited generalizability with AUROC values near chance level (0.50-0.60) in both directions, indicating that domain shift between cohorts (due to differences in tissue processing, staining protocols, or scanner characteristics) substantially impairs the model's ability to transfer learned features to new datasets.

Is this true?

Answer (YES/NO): NO